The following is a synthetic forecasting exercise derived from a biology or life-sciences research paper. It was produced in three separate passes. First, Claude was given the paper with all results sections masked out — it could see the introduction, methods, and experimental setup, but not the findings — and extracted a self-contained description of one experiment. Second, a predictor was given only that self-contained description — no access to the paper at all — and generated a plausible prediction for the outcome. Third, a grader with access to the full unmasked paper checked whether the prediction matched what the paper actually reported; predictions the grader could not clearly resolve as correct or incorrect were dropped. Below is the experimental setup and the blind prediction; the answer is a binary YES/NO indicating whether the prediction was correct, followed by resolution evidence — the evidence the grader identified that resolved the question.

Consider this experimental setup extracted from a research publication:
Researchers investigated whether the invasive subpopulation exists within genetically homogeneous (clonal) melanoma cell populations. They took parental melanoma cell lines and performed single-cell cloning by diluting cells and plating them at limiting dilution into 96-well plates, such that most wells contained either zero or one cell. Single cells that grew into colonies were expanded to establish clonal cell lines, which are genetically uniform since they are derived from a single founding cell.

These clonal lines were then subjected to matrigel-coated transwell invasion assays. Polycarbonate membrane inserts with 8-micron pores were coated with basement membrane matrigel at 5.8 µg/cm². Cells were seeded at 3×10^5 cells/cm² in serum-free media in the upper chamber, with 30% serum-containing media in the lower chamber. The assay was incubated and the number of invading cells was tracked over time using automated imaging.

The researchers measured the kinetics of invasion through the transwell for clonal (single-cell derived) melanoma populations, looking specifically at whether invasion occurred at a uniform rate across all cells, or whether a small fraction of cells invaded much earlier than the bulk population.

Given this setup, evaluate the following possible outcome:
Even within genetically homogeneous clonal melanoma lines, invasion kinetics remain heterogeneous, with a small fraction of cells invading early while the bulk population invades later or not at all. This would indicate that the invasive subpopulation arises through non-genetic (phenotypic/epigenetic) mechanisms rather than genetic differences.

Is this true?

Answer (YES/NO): YES